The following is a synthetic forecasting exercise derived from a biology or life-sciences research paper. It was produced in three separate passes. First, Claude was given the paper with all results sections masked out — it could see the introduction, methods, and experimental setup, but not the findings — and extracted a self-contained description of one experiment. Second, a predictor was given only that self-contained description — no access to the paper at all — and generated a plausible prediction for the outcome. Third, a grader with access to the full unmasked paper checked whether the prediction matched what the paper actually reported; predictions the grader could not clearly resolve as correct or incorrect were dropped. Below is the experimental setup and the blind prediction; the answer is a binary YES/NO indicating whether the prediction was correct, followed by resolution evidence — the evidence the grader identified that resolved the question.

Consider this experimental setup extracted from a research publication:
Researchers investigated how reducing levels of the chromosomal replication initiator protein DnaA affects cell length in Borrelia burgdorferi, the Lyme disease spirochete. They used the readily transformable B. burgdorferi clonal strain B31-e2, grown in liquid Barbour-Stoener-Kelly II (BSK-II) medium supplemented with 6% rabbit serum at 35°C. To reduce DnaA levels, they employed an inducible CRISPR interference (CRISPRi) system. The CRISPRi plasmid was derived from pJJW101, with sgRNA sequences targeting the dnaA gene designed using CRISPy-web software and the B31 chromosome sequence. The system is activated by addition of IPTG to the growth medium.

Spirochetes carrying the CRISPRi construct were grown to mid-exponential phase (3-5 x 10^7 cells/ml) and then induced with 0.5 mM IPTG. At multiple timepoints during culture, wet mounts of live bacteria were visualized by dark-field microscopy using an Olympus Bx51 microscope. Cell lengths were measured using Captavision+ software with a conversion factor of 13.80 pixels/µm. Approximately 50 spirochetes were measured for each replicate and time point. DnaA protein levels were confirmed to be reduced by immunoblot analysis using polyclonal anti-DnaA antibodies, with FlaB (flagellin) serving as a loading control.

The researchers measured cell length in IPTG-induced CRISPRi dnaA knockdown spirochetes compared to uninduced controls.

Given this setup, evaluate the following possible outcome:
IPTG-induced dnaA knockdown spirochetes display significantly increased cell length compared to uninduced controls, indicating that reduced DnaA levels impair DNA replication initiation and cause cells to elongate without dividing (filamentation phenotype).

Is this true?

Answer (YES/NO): YES